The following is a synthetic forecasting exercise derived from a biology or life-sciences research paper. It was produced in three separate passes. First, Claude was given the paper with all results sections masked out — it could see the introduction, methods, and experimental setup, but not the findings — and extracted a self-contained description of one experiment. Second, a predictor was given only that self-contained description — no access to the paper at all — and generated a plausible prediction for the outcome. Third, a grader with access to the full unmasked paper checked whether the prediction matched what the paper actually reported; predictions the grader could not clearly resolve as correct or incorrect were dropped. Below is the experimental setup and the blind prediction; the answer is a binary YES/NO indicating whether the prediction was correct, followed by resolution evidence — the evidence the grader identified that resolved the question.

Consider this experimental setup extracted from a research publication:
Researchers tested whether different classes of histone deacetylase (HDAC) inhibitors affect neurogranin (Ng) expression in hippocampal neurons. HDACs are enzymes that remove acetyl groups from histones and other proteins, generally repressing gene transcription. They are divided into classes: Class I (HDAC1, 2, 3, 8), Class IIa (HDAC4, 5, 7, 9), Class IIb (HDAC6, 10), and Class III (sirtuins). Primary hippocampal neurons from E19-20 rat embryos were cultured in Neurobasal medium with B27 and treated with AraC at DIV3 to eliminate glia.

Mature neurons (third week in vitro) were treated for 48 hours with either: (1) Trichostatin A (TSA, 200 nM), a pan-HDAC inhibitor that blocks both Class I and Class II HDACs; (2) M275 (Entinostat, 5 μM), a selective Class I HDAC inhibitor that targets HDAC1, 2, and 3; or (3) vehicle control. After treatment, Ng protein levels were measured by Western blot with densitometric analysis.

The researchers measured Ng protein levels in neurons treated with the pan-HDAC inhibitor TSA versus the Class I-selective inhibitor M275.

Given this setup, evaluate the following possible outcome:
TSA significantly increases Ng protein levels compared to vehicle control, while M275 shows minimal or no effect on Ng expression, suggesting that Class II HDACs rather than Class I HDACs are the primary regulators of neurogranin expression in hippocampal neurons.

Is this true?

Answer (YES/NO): NO